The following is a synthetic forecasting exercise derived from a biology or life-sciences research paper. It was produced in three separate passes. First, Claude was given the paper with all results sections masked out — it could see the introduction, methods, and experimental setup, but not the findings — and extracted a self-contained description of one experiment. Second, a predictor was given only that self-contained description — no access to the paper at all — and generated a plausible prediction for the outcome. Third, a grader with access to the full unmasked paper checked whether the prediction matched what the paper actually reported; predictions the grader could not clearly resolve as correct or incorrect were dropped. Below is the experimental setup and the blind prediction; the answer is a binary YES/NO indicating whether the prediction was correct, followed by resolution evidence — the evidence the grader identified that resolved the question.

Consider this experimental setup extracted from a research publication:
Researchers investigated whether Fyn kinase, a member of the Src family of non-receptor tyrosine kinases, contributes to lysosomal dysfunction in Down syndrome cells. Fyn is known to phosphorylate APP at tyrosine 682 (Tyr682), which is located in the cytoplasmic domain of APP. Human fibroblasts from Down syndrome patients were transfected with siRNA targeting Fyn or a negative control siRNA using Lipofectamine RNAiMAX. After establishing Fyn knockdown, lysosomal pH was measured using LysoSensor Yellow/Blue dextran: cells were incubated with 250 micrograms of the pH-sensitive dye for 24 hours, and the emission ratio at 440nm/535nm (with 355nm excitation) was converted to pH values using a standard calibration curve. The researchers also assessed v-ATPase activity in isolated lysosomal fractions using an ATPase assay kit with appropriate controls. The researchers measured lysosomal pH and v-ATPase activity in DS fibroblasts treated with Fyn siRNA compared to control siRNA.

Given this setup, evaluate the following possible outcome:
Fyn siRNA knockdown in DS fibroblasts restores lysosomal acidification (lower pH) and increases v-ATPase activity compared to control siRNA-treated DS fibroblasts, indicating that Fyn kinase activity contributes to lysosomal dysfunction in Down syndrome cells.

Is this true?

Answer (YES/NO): YES